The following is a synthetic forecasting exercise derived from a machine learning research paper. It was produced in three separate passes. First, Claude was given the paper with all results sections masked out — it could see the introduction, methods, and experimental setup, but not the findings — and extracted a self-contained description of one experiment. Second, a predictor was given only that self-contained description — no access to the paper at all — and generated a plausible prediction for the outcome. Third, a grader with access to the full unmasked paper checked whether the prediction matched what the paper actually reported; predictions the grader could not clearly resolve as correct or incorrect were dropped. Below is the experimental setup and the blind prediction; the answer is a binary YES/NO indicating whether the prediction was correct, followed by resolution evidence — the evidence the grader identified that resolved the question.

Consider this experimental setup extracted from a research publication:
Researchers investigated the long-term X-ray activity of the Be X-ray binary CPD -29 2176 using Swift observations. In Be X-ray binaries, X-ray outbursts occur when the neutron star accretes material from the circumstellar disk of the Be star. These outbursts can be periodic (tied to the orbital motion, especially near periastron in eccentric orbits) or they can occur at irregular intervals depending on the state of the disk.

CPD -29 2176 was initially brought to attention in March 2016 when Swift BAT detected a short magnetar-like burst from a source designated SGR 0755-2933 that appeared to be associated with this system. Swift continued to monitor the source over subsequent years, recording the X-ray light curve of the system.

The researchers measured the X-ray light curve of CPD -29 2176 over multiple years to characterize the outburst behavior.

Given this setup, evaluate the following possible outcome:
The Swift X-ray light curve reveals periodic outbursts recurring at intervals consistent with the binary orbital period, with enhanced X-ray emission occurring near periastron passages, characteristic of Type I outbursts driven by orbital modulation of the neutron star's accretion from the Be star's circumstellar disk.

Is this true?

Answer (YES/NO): NO